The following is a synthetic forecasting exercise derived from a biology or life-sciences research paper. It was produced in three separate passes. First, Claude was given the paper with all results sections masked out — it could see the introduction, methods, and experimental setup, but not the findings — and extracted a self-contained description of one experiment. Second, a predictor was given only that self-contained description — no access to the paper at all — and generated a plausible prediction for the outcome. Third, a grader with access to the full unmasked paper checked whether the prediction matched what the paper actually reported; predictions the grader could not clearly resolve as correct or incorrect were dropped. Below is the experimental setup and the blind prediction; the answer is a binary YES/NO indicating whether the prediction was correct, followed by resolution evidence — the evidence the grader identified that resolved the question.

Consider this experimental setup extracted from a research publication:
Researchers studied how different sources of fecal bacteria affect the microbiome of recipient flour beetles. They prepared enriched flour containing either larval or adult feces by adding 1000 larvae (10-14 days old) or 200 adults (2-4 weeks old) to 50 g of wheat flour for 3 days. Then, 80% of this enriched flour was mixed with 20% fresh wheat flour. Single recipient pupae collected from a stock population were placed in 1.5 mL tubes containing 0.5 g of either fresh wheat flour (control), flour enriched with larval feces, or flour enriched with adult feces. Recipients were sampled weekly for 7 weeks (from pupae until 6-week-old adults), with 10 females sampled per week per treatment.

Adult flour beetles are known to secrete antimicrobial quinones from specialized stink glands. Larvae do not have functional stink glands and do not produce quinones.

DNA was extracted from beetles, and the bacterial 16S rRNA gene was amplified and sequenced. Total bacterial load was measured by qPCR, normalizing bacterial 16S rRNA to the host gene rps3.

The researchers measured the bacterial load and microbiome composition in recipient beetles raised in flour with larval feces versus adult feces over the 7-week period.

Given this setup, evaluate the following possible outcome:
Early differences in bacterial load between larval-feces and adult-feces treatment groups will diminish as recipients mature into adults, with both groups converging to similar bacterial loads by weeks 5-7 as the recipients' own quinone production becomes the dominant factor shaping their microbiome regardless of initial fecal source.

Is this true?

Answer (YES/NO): NO